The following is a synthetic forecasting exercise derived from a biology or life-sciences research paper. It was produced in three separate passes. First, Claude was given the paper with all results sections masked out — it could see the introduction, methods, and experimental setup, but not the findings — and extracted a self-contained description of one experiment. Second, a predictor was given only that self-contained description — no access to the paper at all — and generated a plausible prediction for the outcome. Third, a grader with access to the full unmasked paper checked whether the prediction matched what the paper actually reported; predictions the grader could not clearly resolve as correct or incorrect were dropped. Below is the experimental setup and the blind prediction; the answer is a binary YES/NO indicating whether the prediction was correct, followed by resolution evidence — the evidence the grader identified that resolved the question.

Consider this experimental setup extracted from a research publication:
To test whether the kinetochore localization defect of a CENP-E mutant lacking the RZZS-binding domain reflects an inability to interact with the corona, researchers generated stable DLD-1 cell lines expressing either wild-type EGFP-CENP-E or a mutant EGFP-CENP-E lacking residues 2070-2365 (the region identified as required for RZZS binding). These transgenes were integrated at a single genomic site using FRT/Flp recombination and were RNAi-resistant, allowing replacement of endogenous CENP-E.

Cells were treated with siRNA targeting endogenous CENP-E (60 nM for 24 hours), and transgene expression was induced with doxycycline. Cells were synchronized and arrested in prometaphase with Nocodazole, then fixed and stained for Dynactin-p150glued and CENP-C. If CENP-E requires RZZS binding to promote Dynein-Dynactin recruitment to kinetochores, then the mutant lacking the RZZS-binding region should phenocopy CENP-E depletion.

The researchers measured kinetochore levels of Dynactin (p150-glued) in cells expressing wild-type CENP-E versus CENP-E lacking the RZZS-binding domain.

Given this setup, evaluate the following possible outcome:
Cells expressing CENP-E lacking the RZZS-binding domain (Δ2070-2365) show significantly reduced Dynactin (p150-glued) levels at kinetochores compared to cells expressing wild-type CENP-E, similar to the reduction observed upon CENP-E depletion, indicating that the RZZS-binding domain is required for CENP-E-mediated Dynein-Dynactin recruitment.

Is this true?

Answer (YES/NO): YES